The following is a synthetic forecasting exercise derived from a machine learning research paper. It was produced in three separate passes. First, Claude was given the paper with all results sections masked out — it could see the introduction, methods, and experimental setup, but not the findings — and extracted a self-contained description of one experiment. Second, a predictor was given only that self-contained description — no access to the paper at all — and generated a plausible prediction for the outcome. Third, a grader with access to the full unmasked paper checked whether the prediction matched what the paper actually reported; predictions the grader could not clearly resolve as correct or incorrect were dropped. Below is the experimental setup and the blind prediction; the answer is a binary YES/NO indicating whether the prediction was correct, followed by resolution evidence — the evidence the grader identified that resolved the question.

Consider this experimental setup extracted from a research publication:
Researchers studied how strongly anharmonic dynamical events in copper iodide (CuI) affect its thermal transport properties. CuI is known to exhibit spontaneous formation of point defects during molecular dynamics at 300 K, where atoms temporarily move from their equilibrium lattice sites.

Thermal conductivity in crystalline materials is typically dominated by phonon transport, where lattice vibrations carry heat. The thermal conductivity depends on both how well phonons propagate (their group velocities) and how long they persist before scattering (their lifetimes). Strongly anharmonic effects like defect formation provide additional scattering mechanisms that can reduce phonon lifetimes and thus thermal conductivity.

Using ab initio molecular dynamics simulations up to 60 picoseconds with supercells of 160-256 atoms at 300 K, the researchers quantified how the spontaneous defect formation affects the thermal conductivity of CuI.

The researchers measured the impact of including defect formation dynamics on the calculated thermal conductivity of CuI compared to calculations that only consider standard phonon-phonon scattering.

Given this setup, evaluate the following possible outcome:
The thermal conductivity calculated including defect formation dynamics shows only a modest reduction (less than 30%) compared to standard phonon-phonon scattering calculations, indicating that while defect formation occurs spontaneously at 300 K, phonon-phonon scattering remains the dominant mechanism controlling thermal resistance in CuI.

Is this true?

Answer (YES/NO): NO